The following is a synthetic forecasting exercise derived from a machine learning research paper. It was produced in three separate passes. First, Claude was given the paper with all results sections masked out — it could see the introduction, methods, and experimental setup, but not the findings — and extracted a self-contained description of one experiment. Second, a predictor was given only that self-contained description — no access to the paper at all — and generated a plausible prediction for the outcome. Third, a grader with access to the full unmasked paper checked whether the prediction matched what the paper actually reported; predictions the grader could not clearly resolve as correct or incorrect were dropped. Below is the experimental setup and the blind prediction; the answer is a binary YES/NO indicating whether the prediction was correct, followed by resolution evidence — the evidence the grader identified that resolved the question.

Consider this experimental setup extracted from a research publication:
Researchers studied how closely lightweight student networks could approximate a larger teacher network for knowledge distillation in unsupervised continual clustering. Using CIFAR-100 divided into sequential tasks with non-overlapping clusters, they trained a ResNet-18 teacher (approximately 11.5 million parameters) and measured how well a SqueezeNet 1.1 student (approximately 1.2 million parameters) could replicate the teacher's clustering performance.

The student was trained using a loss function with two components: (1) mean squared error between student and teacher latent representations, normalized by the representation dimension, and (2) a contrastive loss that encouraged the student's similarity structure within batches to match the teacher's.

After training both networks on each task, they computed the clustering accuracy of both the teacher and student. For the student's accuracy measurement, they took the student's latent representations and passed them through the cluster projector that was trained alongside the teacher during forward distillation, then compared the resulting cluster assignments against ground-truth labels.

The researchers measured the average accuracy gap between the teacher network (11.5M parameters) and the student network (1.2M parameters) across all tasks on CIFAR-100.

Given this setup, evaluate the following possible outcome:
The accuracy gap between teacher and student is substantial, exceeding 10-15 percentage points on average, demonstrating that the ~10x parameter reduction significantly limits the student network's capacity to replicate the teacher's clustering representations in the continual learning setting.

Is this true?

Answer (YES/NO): NO